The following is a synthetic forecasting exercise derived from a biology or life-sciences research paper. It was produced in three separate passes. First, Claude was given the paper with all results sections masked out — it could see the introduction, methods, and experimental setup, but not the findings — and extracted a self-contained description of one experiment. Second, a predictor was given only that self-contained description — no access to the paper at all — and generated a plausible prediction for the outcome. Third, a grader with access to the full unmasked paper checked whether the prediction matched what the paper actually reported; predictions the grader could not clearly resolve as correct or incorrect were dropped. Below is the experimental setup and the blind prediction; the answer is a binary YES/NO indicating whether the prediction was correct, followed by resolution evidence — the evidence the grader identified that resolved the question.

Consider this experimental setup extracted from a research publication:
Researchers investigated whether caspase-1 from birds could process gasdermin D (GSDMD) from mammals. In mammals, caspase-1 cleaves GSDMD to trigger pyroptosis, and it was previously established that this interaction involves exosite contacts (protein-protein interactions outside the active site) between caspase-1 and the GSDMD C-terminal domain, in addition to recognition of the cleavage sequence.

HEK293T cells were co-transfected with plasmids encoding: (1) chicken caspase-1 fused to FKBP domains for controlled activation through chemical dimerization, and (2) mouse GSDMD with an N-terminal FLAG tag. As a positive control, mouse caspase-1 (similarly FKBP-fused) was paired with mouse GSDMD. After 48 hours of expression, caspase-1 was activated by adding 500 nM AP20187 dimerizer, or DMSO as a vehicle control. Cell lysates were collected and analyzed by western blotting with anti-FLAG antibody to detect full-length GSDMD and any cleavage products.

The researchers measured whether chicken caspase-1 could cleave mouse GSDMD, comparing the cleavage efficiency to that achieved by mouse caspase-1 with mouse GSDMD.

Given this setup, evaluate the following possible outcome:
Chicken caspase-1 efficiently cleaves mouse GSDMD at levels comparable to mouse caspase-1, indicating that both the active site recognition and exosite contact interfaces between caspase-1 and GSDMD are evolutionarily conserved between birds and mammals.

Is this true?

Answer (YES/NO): NO